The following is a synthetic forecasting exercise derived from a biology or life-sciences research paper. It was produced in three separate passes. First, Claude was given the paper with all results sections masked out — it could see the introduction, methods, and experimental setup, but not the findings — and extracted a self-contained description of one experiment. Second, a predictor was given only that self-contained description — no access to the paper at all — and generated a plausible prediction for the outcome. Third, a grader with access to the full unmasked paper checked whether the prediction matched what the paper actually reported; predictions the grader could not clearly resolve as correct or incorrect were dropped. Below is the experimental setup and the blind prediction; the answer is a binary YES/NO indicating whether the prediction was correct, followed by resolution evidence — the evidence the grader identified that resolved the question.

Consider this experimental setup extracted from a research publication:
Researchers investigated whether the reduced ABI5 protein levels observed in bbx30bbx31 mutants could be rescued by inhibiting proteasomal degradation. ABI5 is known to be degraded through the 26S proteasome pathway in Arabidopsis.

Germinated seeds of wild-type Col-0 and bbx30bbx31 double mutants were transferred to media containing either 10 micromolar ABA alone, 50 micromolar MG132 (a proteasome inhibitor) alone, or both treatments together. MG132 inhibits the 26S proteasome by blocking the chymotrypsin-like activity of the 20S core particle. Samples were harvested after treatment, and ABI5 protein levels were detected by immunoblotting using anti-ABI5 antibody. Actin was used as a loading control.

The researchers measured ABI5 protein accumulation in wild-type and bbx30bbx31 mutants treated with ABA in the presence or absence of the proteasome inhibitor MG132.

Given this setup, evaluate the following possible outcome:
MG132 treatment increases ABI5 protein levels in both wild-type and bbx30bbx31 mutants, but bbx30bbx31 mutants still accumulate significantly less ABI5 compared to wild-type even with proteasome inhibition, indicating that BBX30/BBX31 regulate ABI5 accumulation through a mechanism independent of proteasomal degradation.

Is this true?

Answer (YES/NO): NO